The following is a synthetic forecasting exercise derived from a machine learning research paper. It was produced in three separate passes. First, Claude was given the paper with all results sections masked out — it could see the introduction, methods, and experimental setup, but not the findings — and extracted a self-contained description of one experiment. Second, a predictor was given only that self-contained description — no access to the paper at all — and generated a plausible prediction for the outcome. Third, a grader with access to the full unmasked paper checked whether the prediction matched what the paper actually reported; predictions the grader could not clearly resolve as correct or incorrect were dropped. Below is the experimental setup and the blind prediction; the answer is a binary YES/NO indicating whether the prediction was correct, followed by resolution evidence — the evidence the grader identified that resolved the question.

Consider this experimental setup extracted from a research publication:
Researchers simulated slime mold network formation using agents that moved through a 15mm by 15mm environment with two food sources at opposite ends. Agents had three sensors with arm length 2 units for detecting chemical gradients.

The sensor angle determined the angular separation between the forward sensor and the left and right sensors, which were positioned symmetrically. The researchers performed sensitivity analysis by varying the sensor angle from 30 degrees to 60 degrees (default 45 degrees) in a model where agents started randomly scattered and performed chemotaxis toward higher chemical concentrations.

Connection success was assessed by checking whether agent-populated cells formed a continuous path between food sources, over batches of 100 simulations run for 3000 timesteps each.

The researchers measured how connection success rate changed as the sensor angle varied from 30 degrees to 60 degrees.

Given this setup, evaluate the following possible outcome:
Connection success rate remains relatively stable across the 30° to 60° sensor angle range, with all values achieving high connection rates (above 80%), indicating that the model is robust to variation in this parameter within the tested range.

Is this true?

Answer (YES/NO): NO